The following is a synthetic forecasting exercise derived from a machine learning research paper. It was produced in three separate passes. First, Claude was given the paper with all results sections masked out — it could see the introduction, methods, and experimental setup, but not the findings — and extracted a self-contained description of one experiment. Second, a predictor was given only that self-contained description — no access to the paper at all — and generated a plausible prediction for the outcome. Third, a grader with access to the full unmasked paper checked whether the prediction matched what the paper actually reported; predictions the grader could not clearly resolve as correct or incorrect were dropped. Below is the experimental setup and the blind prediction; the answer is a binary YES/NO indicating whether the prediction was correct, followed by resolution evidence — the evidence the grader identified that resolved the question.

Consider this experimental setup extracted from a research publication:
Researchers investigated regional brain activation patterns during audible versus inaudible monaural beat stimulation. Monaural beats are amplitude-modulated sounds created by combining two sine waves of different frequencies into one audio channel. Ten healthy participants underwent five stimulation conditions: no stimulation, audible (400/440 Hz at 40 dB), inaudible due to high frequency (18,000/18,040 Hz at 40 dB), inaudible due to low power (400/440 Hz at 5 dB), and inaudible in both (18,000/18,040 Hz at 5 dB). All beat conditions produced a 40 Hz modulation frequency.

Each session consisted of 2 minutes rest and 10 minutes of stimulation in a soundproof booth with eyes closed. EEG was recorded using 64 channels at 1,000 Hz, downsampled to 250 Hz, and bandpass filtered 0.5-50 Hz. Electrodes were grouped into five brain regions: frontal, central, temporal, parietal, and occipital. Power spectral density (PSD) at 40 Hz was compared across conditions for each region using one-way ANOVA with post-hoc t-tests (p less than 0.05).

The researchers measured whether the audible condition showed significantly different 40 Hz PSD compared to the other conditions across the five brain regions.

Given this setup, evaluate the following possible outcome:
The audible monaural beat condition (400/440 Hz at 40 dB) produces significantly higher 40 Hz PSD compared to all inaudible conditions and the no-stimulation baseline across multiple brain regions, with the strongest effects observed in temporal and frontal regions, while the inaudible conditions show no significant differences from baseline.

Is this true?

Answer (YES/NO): NO